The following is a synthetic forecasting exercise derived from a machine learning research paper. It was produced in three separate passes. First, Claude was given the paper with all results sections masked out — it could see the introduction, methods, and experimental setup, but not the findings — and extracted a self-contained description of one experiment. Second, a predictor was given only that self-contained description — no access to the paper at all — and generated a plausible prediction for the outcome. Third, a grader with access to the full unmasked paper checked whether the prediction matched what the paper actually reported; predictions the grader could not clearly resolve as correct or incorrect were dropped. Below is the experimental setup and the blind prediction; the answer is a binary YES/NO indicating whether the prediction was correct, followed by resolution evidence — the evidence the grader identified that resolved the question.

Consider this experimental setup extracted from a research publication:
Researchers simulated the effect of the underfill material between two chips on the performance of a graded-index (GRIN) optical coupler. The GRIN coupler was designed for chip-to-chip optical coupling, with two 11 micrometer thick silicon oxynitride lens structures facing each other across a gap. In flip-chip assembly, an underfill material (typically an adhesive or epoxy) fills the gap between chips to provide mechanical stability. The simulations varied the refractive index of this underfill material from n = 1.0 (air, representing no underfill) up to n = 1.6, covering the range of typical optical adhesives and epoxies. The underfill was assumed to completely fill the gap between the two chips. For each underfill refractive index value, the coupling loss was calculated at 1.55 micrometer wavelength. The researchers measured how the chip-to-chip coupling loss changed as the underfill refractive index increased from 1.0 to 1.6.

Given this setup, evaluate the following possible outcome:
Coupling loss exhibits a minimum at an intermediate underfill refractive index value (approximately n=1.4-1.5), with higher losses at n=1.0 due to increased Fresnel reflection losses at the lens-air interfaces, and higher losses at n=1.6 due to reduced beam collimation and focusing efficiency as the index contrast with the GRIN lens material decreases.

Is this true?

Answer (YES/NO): NO